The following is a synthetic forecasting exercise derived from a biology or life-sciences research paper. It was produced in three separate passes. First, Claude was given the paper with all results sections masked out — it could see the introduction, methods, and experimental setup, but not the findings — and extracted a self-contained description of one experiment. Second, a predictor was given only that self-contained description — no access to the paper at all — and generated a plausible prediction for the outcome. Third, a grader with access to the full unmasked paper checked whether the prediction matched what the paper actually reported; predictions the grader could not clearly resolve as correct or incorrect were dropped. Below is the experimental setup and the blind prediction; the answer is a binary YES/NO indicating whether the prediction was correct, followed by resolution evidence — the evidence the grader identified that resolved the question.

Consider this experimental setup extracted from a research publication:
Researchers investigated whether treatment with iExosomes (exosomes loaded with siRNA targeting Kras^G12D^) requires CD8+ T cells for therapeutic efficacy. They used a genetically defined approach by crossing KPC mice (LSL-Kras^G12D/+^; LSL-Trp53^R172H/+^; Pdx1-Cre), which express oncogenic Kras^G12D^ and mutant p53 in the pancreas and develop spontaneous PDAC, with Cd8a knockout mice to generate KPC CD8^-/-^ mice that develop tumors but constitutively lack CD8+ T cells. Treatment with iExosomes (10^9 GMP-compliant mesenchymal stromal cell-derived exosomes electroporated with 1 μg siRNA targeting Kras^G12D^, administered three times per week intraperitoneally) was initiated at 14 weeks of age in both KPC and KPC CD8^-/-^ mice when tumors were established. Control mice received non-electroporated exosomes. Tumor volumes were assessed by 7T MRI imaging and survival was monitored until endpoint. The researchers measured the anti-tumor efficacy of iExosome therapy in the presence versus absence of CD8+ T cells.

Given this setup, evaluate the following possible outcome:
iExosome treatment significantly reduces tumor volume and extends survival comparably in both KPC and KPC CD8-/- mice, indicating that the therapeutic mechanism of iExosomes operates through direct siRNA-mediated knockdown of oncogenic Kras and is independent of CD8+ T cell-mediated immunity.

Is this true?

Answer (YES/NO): NO